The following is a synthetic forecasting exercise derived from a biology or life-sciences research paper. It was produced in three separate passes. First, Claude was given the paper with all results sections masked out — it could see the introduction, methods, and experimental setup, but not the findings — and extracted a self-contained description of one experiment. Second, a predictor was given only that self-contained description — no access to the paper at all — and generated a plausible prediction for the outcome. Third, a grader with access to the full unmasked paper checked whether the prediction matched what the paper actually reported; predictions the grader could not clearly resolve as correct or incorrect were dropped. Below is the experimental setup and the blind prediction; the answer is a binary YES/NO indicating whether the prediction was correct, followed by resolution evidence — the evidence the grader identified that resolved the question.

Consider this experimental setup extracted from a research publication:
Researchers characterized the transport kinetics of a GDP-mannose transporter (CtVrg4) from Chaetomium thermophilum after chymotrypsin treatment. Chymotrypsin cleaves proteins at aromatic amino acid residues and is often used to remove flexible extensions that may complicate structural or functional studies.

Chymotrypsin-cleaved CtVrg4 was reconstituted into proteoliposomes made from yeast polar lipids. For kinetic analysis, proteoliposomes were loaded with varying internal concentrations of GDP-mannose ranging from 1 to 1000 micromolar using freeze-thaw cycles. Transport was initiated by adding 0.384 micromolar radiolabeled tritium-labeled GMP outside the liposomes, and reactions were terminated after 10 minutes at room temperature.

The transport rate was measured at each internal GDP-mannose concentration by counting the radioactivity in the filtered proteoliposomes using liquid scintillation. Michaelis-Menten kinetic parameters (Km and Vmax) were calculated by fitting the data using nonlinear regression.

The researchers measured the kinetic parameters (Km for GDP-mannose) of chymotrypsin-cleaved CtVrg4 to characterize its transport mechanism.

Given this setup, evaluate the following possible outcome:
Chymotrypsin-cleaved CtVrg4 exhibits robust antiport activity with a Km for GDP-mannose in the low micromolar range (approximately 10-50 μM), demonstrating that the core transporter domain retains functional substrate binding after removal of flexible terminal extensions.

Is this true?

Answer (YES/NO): YES